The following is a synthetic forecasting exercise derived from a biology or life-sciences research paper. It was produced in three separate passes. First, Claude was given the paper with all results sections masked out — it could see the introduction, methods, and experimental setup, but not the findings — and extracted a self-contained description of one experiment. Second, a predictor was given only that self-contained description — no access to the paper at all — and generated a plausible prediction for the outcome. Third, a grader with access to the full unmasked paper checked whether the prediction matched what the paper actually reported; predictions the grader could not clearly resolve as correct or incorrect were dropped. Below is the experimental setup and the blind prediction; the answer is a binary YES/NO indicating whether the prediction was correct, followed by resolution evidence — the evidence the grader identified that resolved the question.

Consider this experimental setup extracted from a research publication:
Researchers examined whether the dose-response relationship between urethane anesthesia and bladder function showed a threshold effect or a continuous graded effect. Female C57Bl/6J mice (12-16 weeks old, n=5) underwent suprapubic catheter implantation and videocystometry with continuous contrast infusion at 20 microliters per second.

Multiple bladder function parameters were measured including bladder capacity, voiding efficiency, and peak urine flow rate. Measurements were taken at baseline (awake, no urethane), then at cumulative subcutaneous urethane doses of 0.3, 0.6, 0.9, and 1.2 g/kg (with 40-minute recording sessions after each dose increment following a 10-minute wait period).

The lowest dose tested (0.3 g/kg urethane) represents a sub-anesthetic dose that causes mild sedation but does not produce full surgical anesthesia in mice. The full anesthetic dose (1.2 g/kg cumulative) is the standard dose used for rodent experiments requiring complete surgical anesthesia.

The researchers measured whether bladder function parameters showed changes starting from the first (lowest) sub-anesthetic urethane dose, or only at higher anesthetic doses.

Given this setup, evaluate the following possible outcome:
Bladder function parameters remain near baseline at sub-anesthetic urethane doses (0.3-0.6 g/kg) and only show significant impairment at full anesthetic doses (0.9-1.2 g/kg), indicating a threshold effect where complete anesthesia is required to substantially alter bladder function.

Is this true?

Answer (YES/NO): NO